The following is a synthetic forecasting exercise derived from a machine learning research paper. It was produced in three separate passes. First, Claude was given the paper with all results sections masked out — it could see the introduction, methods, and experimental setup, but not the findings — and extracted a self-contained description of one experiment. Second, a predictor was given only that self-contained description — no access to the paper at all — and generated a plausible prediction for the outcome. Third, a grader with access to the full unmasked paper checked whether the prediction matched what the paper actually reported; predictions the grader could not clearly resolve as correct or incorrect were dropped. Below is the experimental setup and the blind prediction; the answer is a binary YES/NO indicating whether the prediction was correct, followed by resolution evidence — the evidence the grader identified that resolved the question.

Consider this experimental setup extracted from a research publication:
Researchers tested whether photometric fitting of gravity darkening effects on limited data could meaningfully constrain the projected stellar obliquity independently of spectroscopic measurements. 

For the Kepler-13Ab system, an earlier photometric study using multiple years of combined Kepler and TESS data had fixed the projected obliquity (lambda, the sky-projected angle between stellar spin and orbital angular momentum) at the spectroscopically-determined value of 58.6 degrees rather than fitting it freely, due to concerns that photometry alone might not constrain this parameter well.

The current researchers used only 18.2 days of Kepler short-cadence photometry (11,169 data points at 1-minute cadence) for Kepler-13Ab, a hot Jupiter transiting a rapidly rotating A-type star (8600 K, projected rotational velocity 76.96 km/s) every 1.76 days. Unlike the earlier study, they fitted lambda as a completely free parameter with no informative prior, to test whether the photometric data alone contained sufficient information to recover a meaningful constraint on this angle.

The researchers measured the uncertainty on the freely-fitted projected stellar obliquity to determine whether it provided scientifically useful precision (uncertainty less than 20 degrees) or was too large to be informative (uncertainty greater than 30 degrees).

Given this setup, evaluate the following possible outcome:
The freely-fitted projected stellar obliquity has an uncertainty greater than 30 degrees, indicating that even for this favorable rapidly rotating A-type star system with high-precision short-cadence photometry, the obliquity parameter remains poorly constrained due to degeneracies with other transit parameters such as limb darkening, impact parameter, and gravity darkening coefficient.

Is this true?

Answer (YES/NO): NO